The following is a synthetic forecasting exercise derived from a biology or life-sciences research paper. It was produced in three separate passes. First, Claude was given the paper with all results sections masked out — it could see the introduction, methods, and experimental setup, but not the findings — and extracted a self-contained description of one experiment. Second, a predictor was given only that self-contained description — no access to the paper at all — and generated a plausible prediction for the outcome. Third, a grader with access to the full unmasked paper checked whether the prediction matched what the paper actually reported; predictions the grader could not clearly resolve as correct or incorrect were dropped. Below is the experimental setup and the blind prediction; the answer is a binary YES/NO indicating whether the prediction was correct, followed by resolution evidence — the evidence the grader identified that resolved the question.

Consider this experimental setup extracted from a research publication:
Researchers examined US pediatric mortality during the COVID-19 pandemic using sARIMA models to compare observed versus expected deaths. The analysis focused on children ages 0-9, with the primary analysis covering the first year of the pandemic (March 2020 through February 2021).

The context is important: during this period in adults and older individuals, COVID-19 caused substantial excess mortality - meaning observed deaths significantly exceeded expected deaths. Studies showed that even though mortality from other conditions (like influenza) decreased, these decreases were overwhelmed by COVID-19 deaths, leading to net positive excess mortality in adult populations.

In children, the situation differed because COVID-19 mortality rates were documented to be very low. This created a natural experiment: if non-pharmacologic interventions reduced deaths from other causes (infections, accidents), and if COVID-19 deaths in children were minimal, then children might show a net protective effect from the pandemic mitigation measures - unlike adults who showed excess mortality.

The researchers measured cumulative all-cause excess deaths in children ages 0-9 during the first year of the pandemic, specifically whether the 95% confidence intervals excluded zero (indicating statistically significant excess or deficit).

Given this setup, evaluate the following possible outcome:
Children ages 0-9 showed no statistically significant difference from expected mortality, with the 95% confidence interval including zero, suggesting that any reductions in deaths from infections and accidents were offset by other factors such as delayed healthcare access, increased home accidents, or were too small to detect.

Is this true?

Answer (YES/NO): NO